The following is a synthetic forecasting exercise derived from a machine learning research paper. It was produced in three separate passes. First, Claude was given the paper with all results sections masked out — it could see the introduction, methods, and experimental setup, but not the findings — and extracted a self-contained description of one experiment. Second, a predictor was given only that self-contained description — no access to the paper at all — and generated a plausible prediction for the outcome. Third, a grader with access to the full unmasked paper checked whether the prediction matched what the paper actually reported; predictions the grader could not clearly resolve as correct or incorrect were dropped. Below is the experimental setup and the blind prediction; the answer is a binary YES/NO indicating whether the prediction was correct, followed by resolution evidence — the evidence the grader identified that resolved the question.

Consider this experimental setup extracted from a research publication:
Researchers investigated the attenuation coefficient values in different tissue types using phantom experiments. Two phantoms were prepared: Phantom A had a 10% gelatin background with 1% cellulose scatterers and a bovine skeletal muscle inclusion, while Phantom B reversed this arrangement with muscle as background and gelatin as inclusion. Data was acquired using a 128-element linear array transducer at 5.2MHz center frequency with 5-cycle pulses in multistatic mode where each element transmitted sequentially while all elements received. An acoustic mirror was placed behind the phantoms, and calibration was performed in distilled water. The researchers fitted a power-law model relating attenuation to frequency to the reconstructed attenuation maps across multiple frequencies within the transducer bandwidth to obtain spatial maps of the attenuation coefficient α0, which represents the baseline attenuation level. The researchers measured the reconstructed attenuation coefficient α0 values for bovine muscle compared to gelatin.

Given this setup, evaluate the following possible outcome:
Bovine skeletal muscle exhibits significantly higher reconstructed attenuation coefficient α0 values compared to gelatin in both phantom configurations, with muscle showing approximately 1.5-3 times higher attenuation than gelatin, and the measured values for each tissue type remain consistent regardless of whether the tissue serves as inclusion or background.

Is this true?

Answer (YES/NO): NO